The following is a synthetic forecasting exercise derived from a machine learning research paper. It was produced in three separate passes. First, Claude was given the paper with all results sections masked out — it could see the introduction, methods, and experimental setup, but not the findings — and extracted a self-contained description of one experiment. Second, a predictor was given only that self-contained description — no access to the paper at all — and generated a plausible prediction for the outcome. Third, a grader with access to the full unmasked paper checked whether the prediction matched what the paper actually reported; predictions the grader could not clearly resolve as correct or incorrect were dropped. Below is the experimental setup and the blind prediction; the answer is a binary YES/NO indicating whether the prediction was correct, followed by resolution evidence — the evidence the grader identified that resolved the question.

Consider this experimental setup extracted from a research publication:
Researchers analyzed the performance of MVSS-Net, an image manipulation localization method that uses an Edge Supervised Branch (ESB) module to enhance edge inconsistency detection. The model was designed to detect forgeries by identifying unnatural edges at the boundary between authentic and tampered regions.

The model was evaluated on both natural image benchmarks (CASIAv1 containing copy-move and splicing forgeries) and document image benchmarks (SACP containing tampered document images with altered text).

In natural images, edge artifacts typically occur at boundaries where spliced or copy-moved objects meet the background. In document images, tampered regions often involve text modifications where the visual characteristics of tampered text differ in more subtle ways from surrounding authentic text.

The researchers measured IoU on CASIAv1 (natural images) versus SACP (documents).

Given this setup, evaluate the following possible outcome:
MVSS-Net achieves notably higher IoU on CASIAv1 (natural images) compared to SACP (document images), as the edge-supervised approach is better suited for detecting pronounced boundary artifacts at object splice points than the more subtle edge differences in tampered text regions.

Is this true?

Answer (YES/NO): NO